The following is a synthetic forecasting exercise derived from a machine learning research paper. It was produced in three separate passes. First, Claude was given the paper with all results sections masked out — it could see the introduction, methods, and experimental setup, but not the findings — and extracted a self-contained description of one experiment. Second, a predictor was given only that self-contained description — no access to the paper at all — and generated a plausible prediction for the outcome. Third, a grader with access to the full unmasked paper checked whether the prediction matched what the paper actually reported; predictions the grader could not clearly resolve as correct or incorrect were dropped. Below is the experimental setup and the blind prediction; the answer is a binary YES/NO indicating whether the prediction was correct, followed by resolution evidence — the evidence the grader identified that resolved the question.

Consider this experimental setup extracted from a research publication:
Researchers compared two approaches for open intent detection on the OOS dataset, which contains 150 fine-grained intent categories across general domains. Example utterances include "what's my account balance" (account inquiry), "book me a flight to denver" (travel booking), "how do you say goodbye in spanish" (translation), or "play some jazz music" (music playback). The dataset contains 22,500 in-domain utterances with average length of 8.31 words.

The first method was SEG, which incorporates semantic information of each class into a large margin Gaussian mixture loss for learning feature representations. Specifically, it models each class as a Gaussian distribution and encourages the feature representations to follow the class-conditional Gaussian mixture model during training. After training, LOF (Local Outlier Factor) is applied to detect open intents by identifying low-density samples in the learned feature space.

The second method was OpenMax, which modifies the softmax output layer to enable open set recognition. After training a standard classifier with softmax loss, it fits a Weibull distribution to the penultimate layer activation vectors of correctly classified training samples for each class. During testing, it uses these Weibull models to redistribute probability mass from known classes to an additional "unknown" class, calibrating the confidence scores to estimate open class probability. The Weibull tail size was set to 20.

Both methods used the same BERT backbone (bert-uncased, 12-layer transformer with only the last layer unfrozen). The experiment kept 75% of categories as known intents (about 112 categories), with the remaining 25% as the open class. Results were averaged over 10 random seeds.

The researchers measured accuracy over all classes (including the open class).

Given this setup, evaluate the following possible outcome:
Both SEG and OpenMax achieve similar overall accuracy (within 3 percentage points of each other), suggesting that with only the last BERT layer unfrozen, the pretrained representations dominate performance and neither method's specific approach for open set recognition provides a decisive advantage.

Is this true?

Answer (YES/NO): NO